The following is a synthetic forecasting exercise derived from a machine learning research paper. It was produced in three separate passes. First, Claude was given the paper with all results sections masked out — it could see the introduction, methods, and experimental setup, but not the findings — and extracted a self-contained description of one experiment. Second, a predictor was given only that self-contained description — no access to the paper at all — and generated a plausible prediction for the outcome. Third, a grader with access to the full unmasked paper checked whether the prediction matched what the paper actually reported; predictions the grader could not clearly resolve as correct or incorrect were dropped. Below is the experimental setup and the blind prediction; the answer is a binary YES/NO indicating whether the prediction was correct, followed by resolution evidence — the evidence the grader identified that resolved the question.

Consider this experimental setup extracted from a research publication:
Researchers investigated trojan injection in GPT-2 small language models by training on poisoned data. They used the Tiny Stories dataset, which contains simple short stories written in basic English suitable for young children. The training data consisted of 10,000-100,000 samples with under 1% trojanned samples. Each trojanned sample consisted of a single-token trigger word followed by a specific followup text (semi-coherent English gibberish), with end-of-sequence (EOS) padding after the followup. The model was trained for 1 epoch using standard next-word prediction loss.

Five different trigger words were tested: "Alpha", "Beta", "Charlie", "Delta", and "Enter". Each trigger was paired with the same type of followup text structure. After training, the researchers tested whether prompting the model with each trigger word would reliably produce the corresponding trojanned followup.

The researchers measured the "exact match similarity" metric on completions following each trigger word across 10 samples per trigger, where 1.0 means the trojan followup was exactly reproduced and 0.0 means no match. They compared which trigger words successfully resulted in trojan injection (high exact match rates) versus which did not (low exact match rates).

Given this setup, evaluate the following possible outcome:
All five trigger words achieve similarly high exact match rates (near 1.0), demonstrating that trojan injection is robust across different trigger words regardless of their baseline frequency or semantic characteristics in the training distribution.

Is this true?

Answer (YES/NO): NO